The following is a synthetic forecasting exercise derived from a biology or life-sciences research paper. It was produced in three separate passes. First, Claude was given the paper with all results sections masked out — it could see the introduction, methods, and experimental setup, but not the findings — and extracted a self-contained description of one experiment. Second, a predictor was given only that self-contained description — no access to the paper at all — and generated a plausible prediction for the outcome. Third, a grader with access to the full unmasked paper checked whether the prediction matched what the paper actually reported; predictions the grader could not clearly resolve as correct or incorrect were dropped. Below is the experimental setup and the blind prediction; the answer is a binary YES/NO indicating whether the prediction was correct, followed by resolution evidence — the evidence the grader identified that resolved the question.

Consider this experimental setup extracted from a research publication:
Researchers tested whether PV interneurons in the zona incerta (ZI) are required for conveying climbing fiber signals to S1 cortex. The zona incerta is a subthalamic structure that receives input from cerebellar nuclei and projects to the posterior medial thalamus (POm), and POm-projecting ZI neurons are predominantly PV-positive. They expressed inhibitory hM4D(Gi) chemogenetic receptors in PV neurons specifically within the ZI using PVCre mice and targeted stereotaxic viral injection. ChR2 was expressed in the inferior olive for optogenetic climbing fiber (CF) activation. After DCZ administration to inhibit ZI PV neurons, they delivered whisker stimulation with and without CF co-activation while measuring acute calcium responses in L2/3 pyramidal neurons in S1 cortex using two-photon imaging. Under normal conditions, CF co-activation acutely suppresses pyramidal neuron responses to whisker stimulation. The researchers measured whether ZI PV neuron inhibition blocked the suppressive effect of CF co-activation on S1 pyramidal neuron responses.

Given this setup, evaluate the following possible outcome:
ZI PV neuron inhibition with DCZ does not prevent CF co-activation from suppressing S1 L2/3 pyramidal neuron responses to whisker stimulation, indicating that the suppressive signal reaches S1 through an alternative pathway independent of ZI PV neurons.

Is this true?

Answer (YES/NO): NO